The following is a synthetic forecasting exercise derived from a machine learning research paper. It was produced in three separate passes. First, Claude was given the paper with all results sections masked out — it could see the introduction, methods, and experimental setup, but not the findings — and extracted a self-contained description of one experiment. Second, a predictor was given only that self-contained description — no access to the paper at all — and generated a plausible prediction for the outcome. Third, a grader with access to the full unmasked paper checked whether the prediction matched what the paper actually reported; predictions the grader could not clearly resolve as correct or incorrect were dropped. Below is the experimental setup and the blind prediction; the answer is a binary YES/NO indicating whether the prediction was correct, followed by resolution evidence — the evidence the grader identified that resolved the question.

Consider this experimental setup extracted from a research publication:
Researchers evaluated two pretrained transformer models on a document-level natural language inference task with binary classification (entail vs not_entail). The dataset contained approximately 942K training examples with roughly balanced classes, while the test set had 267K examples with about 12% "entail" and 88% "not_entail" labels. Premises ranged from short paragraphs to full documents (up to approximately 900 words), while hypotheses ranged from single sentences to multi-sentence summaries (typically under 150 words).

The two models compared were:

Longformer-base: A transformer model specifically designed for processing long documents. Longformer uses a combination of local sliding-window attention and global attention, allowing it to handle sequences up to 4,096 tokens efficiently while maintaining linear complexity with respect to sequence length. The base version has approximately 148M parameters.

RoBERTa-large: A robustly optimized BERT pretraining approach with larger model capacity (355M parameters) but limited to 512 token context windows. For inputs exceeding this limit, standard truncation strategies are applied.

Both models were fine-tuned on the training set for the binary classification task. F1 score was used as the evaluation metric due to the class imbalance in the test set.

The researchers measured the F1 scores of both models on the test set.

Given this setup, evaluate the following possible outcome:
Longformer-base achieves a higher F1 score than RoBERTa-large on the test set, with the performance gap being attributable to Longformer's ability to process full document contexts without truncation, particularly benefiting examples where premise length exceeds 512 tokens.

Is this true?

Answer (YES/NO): NO